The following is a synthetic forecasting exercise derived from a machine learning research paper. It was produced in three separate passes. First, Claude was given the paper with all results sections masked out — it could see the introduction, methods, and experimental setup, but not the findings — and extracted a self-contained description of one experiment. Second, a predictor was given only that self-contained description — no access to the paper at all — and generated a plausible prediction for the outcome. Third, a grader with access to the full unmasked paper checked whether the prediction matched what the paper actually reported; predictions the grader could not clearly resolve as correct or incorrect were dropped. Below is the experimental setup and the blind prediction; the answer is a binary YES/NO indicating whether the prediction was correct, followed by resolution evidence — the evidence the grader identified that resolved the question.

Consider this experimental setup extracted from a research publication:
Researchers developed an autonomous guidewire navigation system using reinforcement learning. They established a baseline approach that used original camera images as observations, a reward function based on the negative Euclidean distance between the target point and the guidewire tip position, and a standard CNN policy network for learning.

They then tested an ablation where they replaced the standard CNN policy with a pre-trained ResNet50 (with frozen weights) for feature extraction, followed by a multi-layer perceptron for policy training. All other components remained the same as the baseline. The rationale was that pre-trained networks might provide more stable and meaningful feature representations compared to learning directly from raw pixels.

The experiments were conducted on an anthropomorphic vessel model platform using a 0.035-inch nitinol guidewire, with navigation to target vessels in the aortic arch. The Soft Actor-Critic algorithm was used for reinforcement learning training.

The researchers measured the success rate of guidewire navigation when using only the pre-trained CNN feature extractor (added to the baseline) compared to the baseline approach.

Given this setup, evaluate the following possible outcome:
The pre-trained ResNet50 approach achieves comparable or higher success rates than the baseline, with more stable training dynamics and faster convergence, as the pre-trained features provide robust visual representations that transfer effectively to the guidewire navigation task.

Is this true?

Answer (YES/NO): YES